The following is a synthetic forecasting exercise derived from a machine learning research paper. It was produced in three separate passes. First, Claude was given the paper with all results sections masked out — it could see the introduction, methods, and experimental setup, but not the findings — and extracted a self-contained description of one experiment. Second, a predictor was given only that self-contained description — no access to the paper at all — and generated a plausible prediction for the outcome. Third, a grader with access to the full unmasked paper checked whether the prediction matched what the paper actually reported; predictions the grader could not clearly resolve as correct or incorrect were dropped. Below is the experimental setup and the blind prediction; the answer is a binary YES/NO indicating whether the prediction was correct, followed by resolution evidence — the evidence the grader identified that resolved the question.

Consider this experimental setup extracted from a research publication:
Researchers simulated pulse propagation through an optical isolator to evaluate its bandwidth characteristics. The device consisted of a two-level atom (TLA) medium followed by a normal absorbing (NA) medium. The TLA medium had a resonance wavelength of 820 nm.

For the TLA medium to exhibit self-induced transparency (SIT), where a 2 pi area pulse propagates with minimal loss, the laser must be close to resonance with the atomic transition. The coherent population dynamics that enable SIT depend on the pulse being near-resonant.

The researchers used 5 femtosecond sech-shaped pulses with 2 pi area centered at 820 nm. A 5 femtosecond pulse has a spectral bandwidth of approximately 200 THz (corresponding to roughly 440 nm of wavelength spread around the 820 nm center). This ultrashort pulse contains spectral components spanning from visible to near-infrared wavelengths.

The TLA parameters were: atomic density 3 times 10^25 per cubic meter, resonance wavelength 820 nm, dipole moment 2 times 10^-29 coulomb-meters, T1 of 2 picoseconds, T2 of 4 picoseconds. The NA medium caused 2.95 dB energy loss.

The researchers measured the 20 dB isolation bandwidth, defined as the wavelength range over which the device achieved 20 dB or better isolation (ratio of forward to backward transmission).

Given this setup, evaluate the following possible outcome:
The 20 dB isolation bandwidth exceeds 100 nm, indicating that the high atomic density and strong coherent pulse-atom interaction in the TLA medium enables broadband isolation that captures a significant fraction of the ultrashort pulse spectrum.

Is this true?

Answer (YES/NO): NO